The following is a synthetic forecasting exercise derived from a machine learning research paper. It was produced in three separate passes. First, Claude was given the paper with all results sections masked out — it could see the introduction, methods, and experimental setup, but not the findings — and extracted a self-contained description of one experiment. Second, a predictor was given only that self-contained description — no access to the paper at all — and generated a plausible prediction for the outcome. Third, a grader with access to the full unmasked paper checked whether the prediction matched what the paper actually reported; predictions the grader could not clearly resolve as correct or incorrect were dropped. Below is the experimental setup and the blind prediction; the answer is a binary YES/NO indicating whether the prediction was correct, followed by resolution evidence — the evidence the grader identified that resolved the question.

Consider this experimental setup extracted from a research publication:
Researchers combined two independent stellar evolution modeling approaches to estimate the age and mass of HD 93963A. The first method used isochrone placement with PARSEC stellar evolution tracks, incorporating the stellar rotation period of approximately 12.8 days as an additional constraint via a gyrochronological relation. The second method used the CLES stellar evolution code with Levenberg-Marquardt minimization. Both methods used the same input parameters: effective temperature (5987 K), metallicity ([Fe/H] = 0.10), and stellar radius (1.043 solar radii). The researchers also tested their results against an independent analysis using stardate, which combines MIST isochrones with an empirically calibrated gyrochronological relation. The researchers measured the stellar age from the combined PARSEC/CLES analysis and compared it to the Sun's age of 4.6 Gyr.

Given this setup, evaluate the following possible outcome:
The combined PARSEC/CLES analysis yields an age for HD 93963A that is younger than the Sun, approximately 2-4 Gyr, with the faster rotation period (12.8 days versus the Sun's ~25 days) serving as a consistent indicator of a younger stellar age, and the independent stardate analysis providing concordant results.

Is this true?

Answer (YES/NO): NO